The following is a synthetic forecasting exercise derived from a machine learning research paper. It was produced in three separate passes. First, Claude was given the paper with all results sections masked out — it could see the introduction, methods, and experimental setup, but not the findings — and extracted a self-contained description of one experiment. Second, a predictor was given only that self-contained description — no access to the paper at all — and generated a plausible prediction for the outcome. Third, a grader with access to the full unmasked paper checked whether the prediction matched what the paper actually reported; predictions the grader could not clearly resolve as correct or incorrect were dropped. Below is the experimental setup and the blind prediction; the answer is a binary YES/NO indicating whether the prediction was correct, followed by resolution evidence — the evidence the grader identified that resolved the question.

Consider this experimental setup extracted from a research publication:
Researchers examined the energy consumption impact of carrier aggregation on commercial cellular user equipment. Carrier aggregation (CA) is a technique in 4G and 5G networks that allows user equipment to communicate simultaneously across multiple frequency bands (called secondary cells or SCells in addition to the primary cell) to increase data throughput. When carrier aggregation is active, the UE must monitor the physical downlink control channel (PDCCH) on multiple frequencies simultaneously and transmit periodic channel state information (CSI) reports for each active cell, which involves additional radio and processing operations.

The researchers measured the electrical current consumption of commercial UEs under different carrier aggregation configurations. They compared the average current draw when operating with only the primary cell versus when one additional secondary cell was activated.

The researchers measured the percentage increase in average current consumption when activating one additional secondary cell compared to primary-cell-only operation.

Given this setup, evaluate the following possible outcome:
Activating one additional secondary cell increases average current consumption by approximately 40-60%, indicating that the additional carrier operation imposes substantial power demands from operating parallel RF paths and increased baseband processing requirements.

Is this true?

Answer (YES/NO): NO